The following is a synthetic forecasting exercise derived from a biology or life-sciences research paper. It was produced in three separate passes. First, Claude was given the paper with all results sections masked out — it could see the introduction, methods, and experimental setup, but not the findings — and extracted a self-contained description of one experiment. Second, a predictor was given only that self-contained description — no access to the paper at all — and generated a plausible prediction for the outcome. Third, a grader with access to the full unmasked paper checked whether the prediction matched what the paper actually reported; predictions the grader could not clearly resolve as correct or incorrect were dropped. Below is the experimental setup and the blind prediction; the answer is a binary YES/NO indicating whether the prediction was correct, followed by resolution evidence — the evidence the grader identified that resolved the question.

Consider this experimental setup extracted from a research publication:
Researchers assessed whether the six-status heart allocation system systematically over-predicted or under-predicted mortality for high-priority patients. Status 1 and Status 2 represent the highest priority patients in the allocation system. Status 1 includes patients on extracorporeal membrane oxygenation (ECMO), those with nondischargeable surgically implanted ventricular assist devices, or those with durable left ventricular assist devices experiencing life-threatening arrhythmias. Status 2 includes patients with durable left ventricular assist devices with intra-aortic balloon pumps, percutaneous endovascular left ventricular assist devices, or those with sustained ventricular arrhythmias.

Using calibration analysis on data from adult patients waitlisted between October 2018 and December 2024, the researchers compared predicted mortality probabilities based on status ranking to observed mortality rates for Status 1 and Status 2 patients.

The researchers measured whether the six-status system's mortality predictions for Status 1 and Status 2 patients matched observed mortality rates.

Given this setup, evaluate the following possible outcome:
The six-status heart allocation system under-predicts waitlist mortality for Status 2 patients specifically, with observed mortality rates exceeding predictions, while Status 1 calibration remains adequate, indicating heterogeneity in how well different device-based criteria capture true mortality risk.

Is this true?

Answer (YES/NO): NO